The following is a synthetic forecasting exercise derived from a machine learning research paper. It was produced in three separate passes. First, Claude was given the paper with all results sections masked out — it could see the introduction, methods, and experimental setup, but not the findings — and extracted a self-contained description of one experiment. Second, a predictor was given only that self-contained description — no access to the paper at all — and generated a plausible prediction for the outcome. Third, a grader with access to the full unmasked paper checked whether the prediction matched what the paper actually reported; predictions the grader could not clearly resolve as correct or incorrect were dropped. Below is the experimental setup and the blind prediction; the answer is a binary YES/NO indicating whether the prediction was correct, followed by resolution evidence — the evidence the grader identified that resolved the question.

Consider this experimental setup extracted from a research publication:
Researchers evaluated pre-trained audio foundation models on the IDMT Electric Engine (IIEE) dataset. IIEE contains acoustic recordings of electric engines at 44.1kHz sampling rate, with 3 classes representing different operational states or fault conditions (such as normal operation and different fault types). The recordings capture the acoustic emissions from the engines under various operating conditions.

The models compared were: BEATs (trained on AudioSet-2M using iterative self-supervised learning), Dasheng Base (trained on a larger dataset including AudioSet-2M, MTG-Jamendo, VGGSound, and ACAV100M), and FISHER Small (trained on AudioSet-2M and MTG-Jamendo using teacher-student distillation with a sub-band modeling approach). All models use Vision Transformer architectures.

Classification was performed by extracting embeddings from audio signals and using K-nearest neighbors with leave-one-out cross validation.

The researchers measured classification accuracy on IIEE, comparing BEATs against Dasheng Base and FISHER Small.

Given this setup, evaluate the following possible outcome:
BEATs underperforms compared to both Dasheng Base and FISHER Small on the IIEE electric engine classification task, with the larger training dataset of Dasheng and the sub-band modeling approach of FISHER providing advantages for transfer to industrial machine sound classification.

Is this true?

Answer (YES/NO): YES